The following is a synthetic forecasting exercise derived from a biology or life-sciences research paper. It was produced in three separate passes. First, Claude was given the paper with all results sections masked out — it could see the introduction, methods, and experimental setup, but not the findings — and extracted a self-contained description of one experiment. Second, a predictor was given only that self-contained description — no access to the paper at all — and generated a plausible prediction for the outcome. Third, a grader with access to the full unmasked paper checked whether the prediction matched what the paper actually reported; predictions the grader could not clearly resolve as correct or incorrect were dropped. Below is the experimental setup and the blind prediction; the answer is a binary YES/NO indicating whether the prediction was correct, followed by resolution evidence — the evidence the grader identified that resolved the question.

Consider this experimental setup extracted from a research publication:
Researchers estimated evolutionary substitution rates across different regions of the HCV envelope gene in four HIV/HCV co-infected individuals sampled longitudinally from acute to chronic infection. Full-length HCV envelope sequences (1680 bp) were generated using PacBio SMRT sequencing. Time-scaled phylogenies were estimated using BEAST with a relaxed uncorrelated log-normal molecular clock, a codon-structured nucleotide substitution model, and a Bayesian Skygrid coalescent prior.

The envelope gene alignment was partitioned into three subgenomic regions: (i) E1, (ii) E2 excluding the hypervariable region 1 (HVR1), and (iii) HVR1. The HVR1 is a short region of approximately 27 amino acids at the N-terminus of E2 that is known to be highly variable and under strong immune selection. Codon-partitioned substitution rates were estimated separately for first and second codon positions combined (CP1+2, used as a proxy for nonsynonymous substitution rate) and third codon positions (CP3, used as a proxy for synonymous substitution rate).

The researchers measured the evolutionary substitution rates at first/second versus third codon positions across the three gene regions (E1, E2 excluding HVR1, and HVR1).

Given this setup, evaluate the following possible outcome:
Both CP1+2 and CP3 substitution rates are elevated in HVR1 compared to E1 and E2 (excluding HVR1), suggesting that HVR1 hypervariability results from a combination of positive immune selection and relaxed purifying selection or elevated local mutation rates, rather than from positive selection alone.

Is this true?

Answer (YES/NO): NO